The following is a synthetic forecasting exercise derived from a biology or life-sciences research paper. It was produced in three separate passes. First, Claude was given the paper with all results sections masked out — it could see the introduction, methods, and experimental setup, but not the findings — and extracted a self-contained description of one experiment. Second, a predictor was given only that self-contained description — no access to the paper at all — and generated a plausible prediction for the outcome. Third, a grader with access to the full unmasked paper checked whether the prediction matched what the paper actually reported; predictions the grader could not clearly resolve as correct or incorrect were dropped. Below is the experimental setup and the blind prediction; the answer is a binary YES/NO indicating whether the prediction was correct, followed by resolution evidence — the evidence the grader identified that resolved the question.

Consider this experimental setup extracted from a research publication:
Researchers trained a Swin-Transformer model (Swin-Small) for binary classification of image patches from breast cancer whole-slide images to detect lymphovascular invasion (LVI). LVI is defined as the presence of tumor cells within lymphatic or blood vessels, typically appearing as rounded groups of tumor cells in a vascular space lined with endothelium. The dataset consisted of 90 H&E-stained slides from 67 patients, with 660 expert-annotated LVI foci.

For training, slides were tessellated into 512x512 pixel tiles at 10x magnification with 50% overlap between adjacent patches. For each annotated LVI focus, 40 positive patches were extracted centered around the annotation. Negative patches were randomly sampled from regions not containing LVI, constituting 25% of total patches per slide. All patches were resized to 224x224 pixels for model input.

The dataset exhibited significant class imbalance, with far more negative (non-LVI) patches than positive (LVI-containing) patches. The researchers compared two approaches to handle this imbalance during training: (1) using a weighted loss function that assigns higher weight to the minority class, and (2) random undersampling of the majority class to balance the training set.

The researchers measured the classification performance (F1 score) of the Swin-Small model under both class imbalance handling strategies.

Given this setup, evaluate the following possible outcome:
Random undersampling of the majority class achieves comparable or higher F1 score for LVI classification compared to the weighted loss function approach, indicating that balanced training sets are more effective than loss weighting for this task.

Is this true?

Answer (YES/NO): NO